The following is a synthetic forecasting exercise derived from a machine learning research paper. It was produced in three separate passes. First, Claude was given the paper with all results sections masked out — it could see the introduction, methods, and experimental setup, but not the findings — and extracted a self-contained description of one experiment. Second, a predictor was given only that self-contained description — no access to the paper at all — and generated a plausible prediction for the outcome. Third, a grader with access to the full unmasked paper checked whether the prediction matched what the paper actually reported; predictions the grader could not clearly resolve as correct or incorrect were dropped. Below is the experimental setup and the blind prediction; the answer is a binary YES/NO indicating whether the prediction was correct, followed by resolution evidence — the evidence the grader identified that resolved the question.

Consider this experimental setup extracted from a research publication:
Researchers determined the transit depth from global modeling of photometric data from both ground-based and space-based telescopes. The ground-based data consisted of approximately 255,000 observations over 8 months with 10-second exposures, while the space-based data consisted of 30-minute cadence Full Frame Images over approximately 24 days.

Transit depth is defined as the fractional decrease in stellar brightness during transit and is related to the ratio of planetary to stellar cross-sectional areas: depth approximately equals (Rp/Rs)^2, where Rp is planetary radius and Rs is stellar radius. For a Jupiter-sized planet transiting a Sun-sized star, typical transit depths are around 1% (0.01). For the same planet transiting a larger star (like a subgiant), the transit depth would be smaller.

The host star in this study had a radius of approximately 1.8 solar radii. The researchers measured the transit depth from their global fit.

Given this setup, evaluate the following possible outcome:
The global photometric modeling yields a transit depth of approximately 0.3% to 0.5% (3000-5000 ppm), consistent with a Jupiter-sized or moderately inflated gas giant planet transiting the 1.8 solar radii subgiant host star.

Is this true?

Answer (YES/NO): YES